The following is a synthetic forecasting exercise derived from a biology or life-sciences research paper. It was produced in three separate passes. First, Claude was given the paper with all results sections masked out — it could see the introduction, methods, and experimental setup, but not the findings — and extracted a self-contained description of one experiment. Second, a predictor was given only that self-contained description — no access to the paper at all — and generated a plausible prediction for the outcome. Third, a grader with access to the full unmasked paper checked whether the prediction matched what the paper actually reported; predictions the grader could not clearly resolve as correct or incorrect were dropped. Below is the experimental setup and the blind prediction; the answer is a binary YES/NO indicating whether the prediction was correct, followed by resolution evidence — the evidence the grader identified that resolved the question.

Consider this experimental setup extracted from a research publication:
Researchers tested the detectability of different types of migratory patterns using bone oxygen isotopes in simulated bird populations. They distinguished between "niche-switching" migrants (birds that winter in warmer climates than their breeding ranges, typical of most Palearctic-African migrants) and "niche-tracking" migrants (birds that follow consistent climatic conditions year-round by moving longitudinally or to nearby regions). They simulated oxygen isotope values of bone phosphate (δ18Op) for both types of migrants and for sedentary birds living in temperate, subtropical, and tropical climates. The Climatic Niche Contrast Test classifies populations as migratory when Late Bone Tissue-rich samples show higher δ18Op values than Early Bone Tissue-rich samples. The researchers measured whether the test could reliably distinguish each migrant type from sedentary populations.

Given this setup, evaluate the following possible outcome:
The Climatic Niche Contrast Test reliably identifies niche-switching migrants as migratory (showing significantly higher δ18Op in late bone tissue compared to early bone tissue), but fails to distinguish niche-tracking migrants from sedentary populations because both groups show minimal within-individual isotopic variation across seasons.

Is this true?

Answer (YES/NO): YES